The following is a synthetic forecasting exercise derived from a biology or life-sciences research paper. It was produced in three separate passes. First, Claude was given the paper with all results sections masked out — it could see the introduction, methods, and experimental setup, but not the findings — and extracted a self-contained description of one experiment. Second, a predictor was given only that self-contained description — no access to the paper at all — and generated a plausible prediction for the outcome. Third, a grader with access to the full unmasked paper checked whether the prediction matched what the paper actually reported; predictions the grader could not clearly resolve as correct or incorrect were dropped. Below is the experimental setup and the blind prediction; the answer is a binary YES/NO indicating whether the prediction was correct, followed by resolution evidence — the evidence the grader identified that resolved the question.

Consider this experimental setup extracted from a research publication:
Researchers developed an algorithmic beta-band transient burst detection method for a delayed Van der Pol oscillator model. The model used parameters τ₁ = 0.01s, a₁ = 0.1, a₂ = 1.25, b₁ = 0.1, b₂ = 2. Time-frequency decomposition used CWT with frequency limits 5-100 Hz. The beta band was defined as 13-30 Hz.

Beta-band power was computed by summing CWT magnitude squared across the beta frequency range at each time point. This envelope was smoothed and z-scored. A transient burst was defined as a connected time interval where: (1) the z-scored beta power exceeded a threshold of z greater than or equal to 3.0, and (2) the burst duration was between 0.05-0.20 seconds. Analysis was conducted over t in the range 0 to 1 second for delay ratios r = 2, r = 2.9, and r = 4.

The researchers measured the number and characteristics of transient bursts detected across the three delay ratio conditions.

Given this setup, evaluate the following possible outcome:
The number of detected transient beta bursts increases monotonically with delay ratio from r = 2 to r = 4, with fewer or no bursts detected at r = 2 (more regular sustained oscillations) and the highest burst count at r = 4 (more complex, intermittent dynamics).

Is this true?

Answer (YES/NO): NO